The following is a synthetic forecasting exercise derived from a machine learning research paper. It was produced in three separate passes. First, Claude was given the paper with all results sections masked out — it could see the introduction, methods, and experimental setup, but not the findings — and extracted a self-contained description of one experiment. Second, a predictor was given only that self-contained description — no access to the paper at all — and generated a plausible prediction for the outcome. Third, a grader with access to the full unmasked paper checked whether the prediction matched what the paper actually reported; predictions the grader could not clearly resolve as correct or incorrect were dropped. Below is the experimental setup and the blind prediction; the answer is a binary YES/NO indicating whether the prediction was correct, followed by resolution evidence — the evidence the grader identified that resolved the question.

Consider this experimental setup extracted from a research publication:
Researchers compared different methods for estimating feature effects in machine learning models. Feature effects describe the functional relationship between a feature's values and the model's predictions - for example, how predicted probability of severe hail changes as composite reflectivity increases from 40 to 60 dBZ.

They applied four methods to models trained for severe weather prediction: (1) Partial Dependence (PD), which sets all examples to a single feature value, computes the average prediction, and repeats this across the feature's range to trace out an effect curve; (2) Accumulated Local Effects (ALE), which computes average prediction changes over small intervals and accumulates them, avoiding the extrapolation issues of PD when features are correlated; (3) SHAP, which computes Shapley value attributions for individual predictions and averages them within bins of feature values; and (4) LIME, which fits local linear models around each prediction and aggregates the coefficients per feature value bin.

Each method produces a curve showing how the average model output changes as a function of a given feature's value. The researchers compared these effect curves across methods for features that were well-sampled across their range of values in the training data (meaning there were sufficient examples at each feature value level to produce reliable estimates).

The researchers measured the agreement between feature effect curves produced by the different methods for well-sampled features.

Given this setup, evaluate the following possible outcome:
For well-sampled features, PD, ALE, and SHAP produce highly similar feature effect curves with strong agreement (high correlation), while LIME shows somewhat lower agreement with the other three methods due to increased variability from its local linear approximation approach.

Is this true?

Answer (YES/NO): NO